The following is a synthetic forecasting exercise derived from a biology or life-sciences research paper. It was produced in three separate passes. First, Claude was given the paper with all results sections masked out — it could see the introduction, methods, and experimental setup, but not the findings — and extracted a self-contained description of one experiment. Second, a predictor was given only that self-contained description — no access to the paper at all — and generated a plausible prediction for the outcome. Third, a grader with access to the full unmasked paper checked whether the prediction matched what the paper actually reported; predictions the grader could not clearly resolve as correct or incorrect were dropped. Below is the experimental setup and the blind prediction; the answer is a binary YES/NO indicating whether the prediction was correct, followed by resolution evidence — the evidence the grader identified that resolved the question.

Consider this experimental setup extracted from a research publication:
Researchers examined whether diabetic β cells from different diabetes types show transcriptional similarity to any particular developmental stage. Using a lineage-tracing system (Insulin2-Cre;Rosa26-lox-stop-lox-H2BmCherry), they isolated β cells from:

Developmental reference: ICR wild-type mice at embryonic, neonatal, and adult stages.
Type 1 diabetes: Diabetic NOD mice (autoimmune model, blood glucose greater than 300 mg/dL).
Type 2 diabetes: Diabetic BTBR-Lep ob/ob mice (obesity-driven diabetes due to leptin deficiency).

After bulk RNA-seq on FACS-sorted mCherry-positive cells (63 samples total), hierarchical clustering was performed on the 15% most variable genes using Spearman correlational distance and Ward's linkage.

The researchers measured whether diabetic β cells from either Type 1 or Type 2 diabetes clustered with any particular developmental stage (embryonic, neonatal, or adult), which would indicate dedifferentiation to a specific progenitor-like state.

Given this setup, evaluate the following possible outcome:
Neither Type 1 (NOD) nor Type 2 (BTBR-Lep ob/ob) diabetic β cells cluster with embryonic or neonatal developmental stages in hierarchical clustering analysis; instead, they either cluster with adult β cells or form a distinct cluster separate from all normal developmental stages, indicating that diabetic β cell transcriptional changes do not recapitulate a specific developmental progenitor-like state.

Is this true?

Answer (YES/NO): YES